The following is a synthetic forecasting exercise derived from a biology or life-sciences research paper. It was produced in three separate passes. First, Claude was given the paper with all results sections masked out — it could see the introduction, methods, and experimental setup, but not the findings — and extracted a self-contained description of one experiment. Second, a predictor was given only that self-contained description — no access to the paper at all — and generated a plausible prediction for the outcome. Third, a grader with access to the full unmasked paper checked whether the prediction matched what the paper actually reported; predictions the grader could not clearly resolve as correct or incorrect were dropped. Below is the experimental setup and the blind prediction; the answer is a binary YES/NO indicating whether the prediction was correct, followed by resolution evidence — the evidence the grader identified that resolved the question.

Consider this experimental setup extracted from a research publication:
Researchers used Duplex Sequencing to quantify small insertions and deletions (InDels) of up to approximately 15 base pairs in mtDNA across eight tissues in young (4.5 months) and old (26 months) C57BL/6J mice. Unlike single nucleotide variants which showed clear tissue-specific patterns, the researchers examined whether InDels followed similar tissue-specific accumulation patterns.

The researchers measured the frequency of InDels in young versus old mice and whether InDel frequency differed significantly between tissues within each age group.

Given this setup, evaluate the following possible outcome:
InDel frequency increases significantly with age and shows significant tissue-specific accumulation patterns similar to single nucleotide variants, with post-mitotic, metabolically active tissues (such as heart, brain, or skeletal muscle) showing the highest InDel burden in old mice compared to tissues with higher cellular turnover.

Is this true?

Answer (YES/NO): NO